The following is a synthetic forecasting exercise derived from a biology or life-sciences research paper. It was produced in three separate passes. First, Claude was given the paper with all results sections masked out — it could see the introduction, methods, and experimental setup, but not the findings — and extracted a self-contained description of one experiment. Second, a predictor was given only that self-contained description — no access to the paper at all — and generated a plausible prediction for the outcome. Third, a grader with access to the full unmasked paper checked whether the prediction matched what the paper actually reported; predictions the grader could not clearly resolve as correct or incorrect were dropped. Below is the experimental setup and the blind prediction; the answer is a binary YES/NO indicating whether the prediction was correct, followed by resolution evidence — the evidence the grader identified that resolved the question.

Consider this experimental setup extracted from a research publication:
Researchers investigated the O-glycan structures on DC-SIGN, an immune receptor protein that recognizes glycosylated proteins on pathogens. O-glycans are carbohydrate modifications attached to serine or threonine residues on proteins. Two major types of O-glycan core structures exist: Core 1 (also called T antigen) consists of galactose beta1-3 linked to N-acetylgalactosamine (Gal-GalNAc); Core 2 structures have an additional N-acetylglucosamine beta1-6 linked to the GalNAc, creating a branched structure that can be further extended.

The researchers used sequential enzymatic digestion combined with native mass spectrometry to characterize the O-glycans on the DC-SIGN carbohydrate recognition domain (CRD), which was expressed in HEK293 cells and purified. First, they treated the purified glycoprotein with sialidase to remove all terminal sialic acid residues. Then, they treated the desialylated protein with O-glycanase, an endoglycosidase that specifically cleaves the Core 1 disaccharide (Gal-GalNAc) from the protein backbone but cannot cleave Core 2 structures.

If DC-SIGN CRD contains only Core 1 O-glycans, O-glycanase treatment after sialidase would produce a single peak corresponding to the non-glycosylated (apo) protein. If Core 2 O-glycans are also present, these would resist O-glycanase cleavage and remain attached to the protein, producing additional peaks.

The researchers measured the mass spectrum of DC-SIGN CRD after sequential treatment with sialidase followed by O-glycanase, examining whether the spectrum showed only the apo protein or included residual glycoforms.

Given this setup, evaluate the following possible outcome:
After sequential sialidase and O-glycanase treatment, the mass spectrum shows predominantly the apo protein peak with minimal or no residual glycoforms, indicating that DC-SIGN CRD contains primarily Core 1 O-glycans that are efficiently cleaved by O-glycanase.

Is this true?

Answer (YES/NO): NO